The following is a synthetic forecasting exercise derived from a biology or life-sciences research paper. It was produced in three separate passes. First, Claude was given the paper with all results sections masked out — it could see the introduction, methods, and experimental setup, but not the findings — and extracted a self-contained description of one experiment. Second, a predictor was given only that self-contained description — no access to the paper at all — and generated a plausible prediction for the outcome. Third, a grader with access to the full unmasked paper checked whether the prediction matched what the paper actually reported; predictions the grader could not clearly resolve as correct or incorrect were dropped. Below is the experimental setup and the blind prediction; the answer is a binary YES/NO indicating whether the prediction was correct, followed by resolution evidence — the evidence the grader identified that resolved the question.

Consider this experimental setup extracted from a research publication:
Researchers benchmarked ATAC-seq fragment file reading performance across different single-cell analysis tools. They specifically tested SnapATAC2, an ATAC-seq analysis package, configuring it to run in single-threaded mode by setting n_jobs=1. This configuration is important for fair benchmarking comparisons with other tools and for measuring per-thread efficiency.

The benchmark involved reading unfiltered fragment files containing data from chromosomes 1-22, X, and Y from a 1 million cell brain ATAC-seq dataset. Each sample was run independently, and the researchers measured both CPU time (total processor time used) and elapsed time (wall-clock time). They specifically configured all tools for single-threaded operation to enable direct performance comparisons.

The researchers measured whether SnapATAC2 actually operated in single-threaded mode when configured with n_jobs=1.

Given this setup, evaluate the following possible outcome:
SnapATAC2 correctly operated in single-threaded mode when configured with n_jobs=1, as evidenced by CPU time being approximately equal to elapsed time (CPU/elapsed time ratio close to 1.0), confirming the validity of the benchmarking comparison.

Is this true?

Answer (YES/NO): NO